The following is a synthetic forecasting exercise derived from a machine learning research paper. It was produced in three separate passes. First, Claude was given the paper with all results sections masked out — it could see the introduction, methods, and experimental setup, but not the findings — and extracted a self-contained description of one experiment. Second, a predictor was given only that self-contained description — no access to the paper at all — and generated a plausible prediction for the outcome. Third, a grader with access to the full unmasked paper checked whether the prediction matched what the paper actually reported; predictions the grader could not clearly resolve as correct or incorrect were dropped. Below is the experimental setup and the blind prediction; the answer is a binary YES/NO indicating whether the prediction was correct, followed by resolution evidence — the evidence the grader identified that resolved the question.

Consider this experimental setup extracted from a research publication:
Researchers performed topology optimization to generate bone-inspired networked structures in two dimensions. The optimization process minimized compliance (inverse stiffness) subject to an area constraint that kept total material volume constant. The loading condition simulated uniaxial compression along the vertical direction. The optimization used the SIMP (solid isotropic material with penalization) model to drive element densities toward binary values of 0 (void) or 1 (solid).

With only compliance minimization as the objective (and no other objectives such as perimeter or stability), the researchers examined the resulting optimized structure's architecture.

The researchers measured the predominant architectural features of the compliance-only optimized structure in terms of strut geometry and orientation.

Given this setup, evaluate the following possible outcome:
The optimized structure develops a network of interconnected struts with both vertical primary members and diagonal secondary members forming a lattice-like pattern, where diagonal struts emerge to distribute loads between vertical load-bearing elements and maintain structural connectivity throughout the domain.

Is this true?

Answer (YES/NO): NO